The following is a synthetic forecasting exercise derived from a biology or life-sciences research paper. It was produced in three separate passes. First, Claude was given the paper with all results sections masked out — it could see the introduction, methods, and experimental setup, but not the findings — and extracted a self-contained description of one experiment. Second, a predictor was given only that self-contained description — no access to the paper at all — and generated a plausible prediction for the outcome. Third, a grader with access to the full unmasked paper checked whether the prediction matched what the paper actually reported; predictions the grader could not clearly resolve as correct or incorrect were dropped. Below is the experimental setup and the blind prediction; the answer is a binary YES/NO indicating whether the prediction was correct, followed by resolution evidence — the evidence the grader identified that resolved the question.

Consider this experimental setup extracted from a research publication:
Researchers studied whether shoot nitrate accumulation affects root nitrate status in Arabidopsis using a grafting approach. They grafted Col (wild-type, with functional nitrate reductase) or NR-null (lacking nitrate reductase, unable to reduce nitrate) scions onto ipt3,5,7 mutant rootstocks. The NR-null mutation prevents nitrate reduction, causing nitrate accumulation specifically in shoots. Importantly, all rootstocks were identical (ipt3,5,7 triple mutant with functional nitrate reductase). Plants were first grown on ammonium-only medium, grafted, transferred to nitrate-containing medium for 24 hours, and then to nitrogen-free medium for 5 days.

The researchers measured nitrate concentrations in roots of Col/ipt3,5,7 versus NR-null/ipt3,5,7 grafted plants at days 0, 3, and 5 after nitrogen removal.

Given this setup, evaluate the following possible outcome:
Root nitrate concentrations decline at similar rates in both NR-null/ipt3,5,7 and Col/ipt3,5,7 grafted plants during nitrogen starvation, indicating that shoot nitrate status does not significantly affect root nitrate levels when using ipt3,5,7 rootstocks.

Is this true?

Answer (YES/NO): YES